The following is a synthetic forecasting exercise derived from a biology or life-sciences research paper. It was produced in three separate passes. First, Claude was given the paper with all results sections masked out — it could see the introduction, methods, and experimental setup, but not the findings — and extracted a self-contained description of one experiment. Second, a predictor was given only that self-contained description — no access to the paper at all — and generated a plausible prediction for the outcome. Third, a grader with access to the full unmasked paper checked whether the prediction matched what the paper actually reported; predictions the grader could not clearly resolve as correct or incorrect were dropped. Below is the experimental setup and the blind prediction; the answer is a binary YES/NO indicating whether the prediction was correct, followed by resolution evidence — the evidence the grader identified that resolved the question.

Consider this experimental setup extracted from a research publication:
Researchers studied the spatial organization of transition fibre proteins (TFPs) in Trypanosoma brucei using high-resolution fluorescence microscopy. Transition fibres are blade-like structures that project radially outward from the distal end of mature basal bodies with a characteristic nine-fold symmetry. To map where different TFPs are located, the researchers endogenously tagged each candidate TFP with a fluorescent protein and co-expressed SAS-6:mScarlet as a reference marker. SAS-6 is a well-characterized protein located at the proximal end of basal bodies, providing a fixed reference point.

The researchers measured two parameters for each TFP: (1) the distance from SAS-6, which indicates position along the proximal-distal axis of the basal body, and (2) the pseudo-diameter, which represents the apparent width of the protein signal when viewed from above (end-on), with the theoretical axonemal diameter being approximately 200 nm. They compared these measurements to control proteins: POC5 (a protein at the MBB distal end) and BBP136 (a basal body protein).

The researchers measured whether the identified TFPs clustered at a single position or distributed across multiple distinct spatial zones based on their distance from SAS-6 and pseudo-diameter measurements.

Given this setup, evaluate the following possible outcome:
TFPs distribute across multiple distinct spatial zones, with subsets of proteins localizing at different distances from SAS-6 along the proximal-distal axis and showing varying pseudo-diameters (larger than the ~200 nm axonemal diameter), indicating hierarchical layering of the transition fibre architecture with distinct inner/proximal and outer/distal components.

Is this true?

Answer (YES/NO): YES